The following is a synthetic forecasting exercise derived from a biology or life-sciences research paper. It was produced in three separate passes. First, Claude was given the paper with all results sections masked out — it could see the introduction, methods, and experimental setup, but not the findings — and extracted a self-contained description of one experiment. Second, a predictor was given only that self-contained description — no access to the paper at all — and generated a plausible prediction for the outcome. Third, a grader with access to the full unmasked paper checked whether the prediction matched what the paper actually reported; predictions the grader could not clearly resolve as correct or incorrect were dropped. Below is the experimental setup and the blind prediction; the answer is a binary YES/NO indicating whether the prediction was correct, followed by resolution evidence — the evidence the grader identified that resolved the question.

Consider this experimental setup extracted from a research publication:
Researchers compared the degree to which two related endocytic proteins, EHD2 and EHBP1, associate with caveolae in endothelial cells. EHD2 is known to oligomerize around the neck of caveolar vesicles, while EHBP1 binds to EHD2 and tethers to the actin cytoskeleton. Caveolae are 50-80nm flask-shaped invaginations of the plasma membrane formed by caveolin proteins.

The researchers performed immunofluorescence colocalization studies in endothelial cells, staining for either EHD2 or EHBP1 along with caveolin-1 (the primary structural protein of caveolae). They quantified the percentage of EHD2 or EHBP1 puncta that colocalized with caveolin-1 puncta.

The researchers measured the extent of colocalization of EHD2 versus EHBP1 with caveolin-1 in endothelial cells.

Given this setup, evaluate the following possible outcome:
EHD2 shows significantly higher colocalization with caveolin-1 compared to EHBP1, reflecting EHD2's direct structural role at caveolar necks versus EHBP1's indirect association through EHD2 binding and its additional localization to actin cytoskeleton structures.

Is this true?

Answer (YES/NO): YES